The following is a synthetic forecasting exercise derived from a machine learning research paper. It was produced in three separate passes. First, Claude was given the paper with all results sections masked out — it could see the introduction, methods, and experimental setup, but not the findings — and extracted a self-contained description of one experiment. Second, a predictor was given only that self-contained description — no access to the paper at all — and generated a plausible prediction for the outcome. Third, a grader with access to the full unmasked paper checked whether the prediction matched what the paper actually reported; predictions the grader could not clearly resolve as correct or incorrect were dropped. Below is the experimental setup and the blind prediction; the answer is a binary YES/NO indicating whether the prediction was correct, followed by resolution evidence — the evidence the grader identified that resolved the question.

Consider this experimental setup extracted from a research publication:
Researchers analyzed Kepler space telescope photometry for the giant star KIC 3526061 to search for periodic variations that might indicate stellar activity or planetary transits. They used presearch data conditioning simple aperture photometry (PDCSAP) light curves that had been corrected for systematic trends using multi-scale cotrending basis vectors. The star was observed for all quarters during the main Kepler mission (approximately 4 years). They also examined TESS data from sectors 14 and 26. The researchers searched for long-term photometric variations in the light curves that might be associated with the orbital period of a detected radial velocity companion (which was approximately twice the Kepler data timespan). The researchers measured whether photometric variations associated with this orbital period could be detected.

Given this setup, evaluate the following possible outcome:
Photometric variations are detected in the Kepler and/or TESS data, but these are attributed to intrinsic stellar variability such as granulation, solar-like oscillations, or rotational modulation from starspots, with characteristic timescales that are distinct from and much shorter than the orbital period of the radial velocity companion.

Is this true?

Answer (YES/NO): NO